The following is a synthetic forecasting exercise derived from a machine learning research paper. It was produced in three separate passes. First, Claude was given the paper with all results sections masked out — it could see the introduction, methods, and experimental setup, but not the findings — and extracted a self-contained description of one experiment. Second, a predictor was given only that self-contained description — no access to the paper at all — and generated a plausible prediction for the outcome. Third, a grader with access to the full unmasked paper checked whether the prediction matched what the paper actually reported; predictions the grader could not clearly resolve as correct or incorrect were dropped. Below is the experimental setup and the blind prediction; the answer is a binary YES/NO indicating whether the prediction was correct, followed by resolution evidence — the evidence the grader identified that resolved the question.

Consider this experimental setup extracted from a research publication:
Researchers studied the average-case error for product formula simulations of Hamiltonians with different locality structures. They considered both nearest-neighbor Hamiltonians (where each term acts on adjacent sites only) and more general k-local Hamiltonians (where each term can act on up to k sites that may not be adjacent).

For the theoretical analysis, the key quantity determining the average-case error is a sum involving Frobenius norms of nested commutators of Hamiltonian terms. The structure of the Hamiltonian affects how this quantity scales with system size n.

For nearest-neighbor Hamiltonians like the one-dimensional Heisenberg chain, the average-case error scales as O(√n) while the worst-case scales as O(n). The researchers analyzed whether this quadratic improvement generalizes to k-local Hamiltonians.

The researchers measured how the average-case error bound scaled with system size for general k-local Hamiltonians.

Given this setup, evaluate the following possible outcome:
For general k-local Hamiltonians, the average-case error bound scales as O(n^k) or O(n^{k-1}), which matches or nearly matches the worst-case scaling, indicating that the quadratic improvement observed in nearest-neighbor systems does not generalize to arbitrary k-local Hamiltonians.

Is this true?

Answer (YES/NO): NO